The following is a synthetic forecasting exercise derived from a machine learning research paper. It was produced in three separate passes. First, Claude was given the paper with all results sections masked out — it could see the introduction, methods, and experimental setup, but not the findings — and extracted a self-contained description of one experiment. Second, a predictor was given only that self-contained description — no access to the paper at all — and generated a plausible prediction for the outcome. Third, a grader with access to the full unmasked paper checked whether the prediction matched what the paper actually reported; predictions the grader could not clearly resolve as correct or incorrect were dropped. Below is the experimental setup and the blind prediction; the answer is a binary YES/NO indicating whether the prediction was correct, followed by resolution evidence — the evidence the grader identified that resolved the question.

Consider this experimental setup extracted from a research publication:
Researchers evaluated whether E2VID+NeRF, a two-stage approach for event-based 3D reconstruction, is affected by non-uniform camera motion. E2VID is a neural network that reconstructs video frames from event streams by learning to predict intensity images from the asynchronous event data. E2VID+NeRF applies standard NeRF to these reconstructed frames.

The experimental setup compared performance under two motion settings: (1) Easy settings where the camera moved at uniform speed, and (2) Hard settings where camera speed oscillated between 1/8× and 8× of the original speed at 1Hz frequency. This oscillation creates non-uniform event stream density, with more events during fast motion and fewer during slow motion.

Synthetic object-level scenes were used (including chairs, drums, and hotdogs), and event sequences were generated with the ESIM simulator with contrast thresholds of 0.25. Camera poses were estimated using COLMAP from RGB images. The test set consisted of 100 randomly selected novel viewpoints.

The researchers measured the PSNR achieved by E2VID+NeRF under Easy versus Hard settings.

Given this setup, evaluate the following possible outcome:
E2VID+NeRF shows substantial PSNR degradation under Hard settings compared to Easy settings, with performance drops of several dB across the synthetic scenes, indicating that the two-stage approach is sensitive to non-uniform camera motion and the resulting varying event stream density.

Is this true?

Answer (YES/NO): NO